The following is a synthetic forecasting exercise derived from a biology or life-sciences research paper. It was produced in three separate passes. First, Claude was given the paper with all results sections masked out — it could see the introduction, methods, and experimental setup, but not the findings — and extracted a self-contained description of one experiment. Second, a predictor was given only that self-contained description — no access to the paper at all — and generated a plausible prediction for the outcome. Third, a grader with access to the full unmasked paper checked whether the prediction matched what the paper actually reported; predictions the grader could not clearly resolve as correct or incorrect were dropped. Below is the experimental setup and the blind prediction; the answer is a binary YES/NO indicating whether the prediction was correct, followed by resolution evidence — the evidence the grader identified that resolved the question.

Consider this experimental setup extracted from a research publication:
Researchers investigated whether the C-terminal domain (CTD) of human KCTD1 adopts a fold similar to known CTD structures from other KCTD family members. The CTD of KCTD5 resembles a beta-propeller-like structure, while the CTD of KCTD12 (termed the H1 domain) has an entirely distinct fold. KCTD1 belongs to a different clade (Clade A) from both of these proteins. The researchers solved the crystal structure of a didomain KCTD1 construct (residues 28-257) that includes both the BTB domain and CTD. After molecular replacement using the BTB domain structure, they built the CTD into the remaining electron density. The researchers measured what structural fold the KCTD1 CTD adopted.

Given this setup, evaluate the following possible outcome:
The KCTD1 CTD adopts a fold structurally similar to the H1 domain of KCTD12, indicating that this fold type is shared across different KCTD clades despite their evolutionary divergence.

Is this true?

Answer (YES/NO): YES